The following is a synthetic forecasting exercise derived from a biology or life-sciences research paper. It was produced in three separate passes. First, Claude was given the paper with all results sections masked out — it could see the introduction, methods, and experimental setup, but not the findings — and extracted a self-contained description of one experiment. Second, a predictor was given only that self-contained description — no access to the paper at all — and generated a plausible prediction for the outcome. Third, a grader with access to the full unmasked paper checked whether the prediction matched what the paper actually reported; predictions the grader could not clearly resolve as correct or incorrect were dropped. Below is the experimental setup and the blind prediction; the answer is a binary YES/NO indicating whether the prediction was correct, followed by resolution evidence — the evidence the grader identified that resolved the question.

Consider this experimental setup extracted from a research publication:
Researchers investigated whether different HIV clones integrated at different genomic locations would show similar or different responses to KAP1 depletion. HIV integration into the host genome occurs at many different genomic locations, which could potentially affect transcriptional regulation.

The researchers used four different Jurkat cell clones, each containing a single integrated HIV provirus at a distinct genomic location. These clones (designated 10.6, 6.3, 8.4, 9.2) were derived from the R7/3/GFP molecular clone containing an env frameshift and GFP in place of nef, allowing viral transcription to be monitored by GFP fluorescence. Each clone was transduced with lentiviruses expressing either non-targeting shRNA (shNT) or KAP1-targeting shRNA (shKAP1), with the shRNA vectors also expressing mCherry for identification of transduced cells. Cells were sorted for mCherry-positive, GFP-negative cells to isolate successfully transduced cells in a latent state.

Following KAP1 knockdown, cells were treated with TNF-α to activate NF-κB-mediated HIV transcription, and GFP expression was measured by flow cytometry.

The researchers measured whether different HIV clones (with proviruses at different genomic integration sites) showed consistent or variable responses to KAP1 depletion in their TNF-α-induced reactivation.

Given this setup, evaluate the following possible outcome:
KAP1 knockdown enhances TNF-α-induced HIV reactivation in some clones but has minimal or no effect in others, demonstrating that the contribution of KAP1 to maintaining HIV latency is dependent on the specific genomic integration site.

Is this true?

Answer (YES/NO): NO